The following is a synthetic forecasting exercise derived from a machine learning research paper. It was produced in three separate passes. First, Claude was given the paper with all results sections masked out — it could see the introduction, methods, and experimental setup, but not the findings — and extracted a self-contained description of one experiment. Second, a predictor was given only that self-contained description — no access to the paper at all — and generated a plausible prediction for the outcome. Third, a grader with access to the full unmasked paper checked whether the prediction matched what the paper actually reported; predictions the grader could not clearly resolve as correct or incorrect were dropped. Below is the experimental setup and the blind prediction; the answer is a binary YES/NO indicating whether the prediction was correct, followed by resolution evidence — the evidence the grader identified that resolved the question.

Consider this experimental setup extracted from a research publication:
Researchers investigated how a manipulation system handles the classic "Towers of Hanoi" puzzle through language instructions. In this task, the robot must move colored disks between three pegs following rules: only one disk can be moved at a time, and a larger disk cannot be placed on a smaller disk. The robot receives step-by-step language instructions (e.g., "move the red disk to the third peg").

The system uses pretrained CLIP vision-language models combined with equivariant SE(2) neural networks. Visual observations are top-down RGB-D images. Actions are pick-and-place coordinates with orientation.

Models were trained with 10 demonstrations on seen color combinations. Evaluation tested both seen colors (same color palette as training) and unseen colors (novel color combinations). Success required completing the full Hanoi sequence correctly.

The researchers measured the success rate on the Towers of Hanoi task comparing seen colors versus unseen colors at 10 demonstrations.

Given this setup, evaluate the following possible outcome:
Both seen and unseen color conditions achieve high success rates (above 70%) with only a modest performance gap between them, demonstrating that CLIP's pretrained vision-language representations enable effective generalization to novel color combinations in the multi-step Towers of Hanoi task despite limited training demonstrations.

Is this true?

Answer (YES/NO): YES